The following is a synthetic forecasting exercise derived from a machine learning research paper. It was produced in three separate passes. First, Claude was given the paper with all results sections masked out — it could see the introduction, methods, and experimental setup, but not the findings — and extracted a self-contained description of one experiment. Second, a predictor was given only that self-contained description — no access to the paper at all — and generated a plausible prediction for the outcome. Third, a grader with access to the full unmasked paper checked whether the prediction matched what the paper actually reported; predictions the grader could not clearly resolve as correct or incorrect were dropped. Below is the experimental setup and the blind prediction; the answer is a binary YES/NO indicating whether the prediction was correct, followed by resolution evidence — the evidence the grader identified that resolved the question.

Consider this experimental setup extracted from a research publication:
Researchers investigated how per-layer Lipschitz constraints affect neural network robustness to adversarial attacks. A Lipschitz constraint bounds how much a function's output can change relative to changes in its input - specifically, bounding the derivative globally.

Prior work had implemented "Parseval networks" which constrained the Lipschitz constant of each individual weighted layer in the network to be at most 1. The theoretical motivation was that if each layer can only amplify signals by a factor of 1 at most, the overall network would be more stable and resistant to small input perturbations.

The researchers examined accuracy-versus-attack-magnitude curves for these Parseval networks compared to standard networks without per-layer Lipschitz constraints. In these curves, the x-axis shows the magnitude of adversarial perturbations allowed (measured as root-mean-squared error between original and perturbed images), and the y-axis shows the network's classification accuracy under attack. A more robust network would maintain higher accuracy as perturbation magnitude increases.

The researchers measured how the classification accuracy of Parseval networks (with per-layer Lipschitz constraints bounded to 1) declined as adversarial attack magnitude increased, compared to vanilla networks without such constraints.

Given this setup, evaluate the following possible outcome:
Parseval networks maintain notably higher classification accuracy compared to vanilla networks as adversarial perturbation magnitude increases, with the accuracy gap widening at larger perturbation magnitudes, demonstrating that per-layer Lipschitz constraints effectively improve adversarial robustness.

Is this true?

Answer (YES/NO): NO